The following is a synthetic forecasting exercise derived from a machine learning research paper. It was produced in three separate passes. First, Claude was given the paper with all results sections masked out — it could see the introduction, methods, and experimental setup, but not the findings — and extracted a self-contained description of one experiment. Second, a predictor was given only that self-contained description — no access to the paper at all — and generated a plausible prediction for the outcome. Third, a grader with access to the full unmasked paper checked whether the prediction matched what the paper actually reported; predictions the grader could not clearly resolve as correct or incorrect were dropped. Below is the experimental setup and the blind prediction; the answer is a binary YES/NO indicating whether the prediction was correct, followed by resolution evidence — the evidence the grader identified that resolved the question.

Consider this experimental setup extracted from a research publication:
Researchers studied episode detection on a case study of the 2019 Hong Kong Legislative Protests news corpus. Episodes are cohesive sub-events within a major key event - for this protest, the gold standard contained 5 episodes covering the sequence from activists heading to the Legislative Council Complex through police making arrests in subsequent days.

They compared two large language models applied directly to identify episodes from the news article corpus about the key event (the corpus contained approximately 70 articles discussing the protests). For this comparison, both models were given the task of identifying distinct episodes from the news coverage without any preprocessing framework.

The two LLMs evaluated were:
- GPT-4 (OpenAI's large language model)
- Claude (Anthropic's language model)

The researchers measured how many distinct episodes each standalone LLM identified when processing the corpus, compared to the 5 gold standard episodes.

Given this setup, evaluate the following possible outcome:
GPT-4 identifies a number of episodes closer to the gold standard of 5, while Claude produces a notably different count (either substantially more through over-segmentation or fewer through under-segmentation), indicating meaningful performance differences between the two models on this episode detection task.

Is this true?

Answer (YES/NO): NO